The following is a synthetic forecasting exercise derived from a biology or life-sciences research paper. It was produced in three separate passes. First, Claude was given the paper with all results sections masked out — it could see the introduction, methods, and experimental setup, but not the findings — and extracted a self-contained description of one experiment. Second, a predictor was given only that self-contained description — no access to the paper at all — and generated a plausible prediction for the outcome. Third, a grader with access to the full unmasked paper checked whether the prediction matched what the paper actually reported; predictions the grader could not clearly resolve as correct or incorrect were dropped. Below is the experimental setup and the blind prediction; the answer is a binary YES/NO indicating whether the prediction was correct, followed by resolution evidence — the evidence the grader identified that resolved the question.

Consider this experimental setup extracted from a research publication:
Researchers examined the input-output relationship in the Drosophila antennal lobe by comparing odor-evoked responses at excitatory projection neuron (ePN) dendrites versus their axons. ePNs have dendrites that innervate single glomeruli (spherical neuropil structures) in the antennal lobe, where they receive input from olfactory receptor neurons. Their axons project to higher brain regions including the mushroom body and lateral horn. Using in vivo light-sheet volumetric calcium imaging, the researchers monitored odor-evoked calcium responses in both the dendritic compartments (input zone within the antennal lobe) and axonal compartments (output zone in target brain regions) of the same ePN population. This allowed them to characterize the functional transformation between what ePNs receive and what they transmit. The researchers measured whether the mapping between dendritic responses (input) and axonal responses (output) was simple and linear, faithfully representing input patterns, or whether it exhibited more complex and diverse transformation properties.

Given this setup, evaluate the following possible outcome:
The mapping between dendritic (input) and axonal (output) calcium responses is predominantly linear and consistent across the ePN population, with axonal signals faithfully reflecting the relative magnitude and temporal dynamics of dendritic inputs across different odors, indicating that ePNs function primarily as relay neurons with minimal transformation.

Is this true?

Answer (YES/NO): NO